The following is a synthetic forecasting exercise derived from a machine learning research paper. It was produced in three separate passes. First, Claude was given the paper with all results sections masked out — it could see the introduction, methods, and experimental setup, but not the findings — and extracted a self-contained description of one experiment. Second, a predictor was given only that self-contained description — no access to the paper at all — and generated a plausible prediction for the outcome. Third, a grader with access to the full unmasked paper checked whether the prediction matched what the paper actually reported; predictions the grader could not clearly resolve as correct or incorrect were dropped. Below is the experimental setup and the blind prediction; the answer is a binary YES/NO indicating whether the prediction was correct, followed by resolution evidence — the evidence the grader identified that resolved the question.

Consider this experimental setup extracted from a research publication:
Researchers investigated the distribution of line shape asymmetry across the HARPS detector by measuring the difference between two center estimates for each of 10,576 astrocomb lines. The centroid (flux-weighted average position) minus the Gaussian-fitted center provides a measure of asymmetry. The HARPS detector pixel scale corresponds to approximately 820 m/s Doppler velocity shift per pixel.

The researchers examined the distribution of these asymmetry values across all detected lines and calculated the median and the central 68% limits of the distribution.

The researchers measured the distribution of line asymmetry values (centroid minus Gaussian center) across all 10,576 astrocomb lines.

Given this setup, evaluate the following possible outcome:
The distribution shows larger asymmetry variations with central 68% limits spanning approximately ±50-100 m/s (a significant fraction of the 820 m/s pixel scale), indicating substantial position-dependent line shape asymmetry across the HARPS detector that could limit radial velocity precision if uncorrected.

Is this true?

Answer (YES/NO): NO